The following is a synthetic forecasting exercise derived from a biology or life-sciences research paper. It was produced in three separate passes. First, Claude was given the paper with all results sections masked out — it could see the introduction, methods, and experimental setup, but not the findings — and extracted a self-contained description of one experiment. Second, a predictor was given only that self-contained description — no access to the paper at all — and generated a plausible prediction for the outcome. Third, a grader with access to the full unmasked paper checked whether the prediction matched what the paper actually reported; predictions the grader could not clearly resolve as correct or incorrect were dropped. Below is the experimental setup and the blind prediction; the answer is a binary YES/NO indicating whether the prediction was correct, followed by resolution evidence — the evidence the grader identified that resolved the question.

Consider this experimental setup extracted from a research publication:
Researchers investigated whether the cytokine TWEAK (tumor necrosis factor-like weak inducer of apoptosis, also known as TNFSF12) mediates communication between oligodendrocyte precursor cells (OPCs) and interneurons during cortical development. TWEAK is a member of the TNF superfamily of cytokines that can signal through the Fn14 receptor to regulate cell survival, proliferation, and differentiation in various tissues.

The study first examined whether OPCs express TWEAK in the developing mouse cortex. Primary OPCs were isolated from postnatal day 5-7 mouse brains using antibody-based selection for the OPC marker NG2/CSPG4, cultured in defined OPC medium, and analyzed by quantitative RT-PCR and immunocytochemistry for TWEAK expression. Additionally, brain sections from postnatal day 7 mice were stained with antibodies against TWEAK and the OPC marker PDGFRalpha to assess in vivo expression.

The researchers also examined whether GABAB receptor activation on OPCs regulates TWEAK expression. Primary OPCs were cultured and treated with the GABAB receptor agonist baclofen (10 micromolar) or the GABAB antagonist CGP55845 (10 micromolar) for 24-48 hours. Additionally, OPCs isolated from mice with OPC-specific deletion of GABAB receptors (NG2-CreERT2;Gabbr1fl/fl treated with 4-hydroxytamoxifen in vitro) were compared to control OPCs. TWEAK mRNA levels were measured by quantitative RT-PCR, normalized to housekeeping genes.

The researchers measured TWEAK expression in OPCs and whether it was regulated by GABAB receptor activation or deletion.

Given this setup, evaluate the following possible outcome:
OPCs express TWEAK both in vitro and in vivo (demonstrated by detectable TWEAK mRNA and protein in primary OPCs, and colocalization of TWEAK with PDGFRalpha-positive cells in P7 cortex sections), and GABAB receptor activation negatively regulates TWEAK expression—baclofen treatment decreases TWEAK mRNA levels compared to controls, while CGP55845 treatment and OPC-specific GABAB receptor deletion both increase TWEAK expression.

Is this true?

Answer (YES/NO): NO